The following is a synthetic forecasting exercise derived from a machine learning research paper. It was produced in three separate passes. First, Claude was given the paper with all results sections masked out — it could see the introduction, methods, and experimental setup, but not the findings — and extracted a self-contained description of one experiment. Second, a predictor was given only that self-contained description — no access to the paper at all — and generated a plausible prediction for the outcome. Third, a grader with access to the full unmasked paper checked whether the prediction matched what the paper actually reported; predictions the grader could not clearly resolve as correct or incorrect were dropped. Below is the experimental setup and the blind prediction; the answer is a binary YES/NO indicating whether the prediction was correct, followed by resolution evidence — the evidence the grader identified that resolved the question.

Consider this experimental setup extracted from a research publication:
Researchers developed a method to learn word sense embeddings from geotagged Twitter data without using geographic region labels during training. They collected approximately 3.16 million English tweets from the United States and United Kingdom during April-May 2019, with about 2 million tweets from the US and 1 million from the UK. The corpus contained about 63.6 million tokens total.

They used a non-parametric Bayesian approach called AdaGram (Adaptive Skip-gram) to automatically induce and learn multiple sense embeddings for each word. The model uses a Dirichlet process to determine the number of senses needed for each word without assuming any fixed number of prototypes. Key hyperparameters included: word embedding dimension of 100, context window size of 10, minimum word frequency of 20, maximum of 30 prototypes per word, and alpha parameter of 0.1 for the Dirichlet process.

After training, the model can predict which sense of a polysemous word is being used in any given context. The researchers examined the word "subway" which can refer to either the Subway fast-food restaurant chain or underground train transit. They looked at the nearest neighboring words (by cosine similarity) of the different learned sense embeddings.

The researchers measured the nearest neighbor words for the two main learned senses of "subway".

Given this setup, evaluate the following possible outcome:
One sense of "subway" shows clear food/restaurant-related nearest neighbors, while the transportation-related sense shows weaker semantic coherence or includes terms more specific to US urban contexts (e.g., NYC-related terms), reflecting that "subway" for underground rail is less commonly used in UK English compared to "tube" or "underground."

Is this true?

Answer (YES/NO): NO